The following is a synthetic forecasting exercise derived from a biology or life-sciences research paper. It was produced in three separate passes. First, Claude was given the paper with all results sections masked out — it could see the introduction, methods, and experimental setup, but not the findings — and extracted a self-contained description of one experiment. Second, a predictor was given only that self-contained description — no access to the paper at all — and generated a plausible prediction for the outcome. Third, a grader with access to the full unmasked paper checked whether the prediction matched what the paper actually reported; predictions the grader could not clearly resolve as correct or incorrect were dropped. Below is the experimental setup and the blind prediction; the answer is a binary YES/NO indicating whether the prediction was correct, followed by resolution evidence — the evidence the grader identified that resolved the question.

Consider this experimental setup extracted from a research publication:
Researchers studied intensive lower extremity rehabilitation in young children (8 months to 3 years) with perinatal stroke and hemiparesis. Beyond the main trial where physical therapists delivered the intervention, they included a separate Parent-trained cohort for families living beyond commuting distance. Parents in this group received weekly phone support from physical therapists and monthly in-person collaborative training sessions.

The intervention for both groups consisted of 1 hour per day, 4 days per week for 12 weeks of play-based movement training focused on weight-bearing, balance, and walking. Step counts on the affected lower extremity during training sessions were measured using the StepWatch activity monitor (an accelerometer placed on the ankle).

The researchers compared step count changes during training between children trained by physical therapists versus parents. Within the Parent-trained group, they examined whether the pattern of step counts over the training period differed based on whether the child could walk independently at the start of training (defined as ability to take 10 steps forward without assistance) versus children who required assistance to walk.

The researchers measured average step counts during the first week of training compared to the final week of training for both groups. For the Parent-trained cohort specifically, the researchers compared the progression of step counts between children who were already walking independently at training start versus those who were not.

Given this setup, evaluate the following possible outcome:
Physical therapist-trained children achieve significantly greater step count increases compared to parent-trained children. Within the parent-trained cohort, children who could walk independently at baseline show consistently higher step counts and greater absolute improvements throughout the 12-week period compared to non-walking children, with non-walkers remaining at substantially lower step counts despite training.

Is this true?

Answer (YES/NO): NO